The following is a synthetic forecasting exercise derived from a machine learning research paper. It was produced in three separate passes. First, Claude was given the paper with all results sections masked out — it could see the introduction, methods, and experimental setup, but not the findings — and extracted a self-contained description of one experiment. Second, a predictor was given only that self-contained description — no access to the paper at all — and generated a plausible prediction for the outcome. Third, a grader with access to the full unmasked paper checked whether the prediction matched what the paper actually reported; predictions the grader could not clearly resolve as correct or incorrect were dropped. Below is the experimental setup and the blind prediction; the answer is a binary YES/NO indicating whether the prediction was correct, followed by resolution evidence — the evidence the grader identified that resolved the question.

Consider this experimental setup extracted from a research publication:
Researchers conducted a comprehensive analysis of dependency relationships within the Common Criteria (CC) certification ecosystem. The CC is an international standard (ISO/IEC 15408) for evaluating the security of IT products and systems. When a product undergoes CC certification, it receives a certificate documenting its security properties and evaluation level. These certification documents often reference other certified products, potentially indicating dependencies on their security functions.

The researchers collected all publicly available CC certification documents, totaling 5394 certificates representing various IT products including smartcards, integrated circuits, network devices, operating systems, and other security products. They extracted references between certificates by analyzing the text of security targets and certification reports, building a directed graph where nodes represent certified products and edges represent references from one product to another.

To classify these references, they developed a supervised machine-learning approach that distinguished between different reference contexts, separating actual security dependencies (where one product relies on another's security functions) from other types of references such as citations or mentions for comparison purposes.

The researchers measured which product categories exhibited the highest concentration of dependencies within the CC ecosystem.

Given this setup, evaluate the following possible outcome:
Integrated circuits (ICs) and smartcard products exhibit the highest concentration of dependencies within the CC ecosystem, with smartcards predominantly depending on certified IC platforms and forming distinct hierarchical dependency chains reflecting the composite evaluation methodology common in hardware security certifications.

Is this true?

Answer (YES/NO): YES